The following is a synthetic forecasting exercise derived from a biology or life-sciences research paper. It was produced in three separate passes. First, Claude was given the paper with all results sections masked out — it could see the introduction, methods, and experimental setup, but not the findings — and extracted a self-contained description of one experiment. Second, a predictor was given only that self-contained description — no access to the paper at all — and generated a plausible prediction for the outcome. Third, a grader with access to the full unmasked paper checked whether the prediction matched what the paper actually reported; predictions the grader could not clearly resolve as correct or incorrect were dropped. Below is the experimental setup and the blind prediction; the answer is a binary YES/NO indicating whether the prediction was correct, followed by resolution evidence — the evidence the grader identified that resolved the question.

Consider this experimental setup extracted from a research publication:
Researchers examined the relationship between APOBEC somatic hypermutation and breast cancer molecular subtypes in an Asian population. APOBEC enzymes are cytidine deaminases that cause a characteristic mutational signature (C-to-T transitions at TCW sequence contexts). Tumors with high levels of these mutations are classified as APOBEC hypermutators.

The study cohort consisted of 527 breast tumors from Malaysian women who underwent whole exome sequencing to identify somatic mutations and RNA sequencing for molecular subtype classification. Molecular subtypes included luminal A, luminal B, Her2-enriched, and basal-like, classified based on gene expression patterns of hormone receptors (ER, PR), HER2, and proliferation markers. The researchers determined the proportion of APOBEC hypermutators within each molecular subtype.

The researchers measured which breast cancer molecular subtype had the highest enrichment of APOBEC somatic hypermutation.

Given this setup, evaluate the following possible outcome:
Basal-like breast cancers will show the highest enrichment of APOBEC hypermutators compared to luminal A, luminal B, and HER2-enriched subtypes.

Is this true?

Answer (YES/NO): NO